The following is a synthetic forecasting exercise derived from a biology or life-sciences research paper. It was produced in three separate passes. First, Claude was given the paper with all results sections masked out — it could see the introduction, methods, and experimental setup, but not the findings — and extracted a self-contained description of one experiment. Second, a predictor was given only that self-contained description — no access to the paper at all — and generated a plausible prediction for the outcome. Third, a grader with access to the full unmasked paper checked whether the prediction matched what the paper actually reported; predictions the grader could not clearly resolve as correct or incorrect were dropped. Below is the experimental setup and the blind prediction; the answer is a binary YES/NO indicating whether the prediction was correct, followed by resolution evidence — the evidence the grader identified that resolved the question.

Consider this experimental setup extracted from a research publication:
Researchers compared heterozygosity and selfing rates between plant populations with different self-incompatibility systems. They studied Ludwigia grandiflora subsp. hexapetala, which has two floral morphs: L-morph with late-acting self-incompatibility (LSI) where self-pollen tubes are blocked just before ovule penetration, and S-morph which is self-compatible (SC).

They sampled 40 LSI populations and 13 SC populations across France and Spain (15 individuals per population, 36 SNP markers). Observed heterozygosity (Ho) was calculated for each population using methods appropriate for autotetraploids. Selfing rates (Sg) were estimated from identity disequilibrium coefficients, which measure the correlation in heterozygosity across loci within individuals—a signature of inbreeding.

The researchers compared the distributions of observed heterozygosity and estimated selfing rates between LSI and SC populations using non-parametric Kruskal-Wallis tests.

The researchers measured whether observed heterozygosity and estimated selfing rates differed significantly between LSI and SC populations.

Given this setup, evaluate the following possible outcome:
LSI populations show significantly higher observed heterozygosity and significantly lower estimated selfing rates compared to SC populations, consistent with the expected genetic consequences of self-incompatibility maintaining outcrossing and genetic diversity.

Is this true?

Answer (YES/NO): YES